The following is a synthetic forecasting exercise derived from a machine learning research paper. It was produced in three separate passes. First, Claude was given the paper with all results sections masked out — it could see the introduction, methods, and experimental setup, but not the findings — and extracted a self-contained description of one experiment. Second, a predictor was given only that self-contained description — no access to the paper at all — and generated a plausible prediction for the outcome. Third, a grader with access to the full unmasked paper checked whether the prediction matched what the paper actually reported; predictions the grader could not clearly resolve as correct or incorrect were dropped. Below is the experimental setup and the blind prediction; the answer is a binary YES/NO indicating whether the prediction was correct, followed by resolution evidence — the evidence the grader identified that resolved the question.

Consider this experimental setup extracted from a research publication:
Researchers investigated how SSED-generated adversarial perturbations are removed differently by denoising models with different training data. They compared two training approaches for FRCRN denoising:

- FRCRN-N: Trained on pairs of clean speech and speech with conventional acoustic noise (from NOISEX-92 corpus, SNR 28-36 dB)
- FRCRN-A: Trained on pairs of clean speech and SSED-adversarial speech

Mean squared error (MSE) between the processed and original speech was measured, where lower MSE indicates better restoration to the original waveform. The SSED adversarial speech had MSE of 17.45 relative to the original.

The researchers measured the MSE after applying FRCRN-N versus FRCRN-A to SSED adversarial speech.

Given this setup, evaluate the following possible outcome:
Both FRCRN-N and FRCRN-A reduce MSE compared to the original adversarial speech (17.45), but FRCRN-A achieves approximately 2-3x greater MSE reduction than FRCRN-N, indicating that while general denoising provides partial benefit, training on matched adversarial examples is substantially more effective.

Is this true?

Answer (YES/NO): NO